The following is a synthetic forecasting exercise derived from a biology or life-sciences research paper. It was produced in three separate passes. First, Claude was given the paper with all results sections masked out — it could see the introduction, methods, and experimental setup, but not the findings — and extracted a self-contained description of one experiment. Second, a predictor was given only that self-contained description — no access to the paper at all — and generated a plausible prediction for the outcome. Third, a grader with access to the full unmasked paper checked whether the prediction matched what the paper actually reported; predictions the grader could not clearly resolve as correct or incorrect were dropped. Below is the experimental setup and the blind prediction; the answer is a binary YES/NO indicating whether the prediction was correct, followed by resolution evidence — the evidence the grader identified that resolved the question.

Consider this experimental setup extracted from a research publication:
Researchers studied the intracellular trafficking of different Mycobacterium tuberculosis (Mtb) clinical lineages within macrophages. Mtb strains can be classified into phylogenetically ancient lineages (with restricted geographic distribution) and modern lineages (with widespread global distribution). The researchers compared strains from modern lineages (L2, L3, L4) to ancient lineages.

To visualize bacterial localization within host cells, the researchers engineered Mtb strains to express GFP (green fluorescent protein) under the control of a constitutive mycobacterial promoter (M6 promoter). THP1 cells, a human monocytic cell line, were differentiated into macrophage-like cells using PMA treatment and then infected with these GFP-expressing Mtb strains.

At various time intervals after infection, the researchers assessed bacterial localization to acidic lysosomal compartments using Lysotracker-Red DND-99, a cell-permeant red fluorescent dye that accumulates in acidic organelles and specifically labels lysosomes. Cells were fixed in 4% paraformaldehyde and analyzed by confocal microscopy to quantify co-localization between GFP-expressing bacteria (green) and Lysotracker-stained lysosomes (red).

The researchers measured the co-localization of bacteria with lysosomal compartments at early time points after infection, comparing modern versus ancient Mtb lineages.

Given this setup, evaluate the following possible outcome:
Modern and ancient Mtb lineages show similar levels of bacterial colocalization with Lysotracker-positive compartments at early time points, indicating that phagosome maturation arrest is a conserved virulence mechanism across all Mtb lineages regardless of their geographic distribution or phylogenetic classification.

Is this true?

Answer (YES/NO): NO